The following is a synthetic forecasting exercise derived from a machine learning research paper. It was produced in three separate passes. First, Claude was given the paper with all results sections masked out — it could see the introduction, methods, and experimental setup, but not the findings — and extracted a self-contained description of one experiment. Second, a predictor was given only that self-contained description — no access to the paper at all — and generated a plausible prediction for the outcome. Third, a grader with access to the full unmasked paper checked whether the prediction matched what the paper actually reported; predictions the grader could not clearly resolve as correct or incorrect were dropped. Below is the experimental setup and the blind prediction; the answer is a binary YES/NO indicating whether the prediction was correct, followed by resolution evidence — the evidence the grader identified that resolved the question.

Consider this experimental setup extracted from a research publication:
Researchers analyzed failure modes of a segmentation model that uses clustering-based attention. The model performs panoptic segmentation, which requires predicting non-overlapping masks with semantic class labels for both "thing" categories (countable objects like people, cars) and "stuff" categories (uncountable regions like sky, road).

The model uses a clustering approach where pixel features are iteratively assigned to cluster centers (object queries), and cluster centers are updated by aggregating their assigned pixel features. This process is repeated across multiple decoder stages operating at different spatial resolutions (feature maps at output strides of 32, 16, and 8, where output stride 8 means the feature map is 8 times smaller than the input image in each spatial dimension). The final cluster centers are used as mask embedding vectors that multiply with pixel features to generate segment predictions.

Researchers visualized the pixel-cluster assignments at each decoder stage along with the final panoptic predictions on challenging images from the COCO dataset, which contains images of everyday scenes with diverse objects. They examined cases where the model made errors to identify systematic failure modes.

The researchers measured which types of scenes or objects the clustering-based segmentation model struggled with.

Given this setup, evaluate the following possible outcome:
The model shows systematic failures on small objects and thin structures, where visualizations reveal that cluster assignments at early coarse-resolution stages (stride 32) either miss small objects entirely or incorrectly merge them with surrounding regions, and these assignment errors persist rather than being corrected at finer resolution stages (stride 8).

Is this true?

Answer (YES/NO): NO